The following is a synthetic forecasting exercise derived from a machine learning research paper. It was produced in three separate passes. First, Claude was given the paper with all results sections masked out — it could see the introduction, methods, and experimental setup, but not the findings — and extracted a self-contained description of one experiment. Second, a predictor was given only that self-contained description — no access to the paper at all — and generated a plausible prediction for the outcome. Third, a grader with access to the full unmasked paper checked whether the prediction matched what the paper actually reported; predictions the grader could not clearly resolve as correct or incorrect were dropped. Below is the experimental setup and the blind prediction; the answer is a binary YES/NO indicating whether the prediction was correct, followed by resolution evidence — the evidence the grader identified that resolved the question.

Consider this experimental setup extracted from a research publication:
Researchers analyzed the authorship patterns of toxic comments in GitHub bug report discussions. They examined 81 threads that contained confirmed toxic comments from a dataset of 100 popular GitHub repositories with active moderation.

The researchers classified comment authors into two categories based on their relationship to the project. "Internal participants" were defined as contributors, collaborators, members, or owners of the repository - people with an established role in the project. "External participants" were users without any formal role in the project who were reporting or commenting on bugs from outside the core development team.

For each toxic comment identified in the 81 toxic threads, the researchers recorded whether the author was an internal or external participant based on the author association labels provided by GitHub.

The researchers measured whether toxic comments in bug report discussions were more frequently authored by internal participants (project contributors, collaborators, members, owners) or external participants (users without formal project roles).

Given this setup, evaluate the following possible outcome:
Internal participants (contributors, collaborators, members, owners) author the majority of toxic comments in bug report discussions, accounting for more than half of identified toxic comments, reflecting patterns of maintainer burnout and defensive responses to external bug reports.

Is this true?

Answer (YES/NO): NO